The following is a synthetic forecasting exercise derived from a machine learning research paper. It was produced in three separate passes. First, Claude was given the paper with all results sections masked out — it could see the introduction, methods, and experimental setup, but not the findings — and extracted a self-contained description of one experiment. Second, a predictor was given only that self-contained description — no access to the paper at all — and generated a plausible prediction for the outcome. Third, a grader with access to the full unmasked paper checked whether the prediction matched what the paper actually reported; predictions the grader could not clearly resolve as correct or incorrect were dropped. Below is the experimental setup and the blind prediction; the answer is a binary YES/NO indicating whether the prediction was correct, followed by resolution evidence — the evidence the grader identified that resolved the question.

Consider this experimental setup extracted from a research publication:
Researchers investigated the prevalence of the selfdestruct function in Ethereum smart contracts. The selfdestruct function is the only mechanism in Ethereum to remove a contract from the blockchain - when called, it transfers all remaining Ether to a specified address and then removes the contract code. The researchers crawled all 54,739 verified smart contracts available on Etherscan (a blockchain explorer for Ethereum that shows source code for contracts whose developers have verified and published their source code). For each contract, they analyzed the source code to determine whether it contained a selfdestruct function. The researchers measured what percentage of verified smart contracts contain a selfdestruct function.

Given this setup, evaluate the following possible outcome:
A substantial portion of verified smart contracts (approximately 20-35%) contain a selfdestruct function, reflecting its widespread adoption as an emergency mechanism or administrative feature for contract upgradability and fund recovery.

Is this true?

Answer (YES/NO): NO